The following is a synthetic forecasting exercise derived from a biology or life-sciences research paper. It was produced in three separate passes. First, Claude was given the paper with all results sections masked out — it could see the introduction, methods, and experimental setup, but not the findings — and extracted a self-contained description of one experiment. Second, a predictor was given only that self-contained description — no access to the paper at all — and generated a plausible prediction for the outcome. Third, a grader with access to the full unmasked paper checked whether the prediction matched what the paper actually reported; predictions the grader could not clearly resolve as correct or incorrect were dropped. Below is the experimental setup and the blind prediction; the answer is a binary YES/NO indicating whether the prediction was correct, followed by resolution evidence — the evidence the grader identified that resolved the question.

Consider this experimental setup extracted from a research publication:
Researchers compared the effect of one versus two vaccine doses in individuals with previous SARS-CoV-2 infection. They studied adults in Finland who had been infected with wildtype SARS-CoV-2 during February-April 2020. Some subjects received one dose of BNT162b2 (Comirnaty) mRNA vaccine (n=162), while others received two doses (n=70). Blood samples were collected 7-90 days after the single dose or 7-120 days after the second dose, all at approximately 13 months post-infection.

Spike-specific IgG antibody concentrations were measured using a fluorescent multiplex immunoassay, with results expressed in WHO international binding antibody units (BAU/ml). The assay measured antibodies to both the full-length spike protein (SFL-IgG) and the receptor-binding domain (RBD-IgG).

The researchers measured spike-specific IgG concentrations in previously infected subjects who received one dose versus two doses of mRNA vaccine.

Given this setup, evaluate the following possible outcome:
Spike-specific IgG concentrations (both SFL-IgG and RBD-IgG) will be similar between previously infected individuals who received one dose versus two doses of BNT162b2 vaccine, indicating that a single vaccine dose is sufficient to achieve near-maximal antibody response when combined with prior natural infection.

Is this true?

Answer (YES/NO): YES